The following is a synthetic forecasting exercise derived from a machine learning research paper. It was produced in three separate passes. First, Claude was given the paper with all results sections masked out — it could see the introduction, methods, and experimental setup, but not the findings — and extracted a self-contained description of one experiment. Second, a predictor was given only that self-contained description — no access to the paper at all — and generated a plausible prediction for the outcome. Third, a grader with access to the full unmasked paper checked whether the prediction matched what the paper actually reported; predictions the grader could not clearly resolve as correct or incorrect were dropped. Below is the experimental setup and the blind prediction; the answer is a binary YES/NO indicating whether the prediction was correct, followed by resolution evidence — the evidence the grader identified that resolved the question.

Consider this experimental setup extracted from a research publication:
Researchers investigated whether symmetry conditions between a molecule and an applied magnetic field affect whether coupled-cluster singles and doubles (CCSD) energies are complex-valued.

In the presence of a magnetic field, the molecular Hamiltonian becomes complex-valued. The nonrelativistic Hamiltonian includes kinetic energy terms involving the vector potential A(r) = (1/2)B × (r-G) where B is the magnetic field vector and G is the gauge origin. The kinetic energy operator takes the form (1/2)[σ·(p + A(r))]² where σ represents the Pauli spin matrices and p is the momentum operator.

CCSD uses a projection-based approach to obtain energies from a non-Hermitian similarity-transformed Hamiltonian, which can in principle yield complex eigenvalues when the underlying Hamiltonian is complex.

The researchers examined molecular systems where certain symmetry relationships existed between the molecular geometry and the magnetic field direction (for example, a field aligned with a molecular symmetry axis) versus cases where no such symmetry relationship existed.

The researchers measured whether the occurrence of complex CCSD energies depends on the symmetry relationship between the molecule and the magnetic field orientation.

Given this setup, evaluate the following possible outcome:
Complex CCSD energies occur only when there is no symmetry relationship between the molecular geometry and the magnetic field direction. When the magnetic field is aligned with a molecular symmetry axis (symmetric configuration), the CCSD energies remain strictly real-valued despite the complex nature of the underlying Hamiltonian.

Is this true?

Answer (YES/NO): YES